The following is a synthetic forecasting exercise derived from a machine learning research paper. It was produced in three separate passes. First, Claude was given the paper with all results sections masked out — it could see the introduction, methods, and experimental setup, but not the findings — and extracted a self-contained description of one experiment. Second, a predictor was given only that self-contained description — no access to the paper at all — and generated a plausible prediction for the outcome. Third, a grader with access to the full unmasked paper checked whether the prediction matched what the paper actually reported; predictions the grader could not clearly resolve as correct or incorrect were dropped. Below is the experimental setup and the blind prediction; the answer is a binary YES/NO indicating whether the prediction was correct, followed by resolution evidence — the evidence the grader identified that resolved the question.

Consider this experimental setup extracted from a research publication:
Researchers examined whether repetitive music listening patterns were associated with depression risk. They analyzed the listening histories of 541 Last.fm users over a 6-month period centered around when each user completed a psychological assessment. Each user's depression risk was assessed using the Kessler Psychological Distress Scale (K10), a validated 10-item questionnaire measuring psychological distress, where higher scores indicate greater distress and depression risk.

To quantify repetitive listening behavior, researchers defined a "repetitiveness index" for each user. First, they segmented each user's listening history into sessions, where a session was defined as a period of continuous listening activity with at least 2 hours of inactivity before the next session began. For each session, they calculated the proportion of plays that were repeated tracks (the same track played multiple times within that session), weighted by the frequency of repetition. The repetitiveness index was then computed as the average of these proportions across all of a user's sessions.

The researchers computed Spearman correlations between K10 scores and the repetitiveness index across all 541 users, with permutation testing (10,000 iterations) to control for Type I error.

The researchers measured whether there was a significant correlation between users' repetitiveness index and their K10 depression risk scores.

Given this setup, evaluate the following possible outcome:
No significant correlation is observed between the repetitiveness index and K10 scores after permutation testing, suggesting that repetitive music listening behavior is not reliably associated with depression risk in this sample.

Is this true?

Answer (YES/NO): NO